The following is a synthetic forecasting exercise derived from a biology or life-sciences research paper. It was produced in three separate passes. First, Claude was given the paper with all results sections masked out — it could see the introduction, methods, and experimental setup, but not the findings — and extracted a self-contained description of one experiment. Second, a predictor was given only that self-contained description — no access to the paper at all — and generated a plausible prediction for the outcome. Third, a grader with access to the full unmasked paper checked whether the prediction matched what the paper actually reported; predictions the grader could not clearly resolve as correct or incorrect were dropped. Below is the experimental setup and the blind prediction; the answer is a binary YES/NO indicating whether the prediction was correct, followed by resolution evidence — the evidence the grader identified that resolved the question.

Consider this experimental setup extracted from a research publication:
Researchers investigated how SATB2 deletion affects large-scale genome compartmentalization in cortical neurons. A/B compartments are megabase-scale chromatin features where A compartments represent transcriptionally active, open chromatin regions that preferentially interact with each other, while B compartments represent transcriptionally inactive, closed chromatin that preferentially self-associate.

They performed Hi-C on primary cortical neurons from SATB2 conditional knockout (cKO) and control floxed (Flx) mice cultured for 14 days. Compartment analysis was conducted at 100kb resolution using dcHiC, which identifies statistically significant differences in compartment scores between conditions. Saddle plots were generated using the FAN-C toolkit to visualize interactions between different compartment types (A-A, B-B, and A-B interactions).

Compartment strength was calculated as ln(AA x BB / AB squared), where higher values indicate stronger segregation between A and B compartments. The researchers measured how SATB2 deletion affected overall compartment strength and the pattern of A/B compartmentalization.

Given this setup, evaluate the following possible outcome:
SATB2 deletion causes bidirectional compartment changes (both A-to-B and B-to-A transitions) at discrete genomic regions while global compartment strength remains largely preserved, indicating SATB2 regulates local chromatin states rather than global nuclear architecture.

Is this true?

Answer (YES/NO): NO